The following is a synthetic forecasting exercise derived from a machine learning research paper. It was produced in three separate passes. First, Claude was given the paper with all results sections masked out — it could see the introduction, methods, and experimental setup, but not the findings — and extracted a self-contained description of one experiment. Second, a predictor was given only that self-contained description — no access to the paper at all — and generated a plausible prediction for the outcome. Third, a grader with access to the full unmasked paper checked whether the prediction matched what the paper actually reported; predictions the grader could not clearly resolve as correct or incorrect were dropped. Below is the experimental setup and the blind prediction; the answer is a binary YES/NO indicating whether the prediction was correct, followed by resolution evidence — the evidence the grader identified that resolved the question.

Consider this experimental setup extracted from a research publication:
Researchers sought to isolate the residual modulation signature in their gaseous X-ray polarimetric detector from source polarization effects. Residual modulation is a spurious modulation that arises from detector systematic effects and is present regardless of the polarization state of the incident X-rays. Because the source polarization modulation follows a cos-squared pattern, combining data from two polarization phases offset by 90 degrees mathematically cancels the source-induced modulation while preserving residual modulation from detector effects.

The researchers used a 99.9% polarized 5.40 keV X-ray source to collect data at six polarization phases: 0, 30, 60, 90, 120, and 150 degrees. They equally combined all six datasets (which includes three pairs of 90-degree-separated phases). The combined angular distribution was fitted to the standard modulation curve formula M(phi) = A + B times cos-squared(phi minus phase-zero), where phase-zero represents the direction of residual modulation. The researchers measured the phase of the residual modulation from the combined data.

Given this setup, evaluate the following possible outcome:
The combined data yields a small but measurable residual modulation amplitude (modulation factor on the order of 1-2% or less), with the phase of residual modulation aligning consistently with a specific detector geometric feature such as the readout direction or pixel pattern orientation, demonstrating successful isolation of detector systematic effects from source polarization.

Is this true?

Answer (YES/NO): NO